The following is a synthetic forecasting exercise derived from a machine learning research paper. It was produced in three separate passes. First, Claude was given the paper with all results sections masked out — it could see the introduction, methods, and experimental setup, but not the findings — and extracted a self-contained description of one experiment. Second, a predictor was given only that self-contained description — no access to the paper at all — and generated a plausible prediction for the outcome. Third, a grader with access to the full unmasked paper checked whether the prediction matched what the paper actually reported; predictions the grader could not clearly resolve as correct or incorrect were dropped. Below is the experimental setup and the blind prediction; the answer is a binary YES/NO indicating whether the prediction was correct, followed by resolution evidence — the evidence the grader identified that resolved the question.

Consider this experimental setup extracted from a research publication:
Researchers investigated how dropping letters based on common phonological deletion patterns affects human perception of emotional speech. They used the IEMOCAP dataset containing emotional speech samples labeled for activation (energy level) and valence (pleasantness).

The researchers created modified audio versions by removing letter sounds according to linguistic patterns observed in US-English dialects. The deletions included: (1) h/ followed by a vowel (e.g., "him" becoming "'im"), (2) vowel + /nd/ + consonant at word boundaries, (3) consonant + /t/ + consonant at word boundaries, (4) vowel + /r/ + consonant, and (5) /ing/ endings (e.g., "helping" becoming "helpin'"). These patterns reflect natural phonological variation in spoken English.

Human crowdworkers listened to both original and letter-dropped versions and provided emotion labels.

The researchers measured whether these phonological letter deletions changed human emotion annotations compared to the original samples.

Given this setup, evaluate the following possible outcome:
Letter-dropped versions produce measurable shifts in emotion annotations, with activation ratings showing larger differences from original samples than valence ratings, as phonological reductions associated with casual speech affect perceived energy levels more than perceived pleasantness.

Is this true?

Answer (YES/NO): NO